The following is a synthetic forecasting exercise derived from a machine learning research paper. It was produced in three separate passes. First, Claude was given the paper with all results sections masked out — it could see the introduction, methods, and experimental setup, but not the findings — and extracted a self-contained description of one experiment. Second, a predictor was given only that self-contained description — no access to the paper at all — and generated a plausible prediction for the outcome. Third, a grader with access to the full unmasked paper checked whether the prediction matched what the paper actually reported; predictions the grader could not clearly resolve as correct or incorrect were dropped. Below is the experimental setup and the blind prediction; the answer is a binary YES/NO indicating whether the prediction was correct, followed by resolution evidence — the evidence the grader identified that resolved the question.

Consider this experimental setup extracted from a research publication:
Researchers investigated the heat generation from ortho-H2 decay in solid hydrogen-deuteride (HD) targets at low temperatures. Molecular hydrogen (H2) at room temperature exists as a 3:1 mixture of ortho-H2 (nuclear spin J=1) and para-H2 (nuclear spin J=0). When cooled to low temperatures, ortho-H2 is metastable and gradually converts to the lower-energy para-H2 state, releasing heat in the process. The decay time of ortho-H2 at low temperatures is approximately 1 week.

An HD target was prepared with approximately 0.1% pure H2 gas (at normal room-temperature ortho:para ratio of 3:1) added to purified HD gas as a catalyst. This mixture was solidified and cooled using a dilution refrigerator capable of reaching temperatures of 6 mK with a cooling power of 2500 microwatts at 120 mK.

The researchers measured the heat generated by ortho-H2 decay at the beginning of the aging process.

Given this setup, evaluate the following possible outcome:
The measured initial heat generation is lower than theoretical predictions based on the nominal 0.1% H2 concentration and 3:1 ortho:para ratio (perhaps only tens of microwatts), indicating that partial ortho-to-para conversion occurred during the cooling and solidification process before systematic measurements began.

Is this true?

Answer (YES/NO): NO